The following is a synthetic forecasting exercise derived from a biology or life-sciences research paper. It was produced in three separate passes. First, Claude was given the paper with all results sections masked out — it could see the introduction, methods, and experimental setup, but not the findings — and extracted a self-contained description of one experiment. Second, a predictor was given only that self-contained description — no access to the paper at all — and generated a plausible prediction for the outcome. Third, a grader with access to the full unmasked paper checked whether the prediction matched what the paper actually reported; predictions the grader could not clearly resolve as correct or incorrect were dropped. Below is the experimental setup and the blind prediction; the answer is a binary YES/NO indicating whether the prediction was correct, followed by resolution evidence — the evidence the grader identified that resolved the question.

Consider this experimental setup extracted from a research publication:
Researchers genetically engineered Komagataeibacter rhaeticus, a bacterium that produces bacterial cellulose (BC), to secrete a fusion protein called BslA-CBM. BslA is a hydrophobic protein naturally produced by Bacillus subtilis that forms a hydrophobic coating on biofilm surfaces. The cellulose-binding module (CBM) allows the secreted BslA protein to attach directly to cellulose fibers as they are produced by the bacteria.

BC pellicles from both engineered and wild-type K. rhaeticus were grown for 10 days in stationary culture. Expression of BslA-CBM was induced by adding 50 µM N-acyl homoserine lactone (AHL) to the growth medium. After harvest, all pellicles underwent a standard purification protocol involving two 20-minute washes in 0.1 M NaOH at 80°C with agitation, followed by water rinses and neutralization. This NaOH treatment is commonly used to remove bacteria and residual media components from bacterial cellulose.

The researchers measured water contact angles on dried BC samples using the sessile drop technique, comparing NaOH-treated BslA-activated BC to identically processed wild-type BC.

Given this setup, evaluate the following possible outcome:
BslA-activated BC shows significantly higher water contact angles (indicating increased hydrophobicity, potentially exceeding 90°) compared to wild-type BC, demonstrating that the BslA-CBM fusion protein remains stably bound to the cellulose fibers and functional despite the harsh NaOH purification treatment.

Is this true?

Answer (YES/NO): YES